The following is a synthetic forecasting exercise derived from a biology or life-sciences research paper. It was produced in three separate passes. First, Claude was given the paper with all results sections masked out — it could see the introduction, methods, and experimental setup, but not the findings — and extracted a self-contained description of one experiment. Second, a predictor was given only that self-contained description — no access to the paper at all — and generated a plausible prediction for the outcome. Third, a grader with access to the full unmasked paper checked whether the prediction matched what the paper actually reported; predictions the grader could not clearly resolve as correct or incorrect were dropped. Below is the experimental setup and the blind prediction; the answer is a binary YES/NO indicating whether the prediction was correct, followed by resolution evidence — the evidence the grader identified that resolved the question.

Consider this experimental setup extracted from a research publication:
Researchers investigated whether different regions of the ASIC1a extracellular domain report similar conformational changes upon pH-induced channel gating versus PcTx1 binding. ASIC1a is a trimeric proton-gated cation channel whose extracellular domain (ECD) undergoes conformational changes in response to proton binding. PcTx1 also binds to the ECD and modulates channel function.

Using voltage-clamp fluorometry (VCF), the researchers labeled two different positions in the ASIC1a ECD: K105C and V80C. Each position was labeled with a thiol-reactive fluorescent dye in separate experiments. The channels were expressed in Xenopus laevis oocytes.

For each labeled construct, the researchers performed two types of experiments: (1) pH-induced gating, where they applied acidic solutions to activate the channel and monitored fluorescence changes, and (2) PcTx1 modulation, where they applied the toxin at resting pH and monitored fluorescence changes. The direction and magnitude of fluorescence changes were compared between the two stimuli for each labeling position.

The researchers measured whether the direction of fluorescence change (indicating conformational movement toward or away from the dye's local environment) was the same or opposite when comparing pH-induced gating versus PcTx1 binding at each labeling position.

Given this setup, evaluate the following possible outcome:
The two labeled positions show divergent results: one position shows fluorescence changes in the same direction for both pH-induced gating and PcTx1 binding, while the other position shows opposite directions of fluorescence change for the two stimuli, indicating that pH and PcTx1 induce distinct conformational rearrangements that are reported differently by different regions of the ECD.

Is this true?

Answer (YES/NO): NO